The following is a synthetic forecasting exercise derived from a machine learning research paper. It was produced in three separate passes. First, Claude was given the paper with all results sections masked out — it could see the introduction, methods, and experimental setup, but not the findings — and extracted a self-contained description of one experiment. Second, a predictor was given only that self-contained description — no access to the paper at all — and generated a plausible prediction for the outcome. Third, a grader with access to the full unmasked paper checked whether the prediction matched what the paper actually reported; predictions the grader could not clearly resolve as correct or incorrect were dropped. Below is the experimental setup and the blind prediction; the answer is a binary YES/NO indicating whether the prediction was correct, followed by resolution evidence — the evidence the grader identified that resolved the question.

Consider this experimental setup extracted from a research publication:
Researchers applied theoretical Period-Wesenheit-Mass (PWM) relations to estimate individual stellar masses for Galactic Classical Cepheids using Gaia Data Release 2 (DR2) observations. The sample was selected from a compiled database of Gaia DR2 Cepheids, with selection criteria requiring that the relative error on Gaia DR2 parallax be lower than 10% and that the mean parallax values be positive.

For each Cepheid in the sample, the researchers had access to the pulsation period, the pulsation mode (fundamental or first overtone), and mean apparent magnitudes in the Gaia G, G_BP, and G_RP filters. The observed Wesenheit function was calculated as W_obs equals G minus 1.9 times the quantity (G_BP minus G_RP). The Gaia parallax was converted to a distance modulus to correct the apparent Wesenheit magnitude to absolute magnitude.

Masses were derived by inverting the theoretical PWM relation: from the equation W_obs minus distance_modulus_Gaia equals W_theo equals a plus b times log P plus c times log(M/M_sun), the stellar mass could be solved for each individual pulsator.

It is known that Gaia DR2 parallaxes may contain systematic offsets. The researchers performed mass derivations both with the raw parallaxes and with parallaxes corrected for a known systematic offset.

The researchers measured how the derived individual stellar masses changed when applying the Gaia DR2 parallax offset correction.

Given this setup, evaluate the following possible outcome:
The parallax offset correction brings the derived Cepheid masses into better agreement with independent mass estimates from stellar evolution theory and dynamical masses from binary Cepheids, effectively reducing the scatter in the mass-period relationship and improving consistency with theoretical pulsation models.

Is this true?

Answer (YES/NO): NO